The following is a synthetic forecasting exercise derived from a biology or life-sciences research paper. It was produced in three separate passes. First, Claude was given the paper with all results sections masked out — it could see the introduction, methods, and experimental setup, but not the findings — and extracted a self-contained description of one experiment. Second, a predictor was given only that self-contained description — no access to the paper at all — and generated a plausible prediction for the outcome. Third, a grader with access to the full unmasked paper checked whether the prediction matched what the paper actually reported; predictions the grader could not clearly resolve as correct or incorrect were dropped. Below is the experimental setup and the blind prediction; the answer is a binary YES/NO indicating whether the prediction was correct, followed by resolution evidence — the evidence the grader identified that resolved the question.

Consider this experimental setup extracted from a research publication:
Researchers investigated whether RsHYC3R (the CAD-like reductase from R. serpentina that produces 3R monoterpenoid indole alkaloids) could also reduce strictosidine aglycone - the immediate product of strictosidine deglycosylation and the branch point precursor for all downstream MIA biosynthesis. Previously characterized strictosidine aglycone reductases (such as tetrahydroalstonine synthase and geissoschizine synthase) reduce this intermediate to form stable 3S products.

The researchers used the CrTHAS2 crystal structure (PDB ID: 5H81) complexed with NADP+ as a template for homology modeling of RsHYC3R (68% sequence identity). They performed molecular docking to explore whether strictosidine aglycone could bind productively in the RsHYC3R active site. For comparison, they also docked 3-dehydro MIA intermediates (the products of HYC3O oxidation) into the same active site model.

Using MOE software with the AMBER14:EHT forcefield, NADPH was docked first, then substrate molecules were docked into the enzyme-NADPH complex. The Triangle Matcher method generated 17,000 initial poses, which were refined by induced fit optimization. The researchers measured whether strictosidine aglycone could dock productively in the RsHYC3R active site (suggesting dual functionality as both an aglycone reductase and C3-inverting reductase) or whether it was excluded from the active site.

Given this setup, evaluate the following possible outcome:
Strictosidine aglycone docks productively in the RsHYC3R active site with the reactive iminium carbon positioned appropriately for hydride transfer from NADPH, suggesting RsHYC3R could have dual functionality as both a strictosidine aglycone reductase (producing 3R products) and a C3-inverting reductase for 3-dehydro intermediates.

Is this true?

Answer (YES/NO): NO